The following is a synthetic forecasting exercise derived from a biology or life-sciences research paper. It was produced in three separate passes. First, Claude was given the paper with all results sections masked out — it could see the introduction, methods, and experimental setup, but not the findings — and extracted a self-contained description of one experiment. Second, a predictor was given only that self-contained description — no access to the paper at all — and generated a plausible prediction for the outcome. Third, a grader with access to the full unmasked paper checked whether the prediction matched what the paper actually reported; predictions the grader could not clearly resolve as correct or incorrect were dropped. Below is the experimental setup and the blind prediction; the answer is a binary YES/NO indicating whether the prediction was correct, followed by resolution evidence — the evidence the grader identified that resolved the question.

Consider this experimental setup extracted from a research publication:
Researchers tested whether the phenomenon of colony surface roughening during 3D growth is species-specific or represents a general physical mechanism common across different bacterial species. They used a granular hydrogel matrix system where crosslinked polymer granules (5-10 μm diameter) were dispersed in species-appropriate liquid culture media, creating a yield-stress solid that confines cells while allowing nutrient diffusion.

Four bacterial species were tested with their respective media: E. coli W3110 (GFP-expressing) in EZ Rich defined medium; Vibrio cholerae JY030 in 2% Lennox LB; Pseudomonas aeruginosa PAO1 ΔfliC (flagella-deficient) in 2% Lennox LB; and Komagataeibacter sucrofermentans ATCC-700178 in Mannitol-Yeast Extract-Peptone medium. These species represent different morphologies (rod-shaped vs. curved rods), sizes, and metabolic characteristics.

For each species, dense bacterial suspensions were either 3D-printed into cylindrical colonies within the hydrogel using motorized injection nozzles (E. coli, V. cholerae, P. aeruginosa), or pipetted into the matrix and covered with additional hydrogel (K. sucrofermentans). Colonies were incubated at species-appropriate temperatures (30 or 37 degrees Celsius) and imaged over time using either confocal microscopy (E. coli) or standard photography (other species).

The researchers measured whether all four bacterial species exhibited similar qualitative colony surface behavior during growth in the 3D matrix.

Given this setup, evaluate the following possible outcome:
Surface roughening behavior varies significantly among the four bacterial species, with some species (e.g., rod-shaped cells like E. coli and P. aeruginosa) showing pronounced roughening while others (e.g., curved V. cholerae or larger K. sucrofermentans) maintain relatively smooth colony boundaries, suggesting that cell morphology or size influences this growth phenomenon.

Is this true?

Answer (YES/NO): NO